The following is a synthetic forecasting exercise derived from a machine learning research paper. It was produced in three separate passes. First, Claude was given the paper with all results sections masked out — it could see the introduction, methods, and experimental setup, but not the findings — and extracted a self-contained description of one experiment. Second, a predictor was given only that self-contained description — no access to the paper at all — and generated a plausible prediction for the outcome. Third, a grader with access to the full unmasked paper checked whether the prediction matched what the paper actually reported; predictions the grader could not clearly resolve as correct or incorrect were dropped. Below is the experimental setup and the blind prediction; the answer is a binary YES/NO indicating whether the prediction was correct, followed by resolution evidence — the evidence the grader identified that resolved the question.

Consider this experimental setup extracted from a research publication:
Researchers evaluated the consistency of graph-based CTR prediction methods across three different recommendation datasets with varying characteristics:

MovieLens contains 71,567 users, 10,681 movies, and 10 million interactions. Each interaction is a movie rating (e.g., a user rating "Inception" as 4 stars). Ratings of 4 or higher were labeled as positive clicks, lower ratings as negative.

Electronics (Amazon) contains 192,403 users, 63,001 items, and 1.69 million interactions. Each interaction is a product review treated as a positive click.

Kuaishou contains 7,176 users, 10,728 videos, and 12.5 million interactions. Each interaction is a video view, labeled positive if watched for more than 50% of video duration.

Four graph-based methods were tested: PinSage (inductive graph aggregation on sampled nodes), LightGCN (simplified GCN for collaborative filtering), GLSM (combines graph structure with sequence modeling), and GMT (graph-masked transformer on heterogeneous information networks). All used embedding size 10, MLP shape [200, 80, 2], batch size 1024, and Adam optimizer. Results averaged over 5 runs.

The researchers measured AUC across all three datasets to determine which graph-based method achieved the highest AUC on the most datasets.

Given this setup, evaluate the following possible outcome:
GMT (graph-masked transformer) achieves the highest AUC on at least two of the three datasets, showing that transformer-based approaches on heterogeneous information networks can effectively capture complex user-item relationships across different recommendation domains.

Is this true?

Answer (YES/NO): YES